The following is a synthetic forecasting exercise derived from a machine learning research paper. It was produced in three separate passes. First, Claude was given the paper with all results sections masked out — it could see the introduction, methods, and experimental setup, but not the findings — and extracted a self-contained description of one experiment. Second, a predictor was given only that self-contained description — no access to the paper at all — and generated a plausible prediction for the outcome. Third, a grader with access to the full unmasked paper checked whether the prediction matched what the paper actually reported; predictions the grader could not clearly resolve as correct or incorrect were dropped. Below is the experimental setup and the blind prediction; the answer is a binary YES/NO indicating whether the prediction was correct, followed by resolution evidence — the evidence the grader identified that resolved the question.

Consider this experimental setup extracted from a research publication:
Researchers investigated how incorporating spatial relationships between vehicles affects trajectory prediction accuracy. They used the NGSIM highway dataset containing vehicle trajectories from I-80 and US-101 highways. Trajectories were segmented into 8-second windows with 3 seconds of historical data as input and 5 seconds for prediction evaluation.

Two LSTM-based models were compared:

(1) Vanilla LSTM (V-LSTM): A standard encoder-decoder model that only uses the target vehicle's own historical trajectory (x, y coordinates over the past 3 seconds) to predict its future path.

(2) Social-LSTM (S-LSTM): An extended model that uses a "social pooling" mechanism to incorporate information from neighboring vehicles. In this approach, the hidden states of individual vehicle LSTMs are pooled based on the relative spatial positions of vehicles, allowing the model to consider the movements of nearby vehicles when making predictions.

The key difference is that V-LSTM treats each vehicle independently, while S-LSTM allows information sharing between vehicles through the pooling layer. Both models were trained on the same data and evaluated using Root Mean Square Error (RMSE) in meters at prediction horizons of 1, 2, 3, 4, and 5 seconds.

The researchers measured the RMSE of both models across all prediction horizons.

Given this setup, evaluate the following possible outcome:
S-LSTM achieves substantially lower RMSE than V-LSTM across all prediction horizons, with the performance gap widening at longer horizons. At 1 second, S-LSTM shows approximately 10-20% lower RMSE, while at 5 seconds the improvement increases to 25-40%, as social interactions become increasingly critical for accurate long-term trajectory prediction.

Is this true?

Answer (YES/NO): NO